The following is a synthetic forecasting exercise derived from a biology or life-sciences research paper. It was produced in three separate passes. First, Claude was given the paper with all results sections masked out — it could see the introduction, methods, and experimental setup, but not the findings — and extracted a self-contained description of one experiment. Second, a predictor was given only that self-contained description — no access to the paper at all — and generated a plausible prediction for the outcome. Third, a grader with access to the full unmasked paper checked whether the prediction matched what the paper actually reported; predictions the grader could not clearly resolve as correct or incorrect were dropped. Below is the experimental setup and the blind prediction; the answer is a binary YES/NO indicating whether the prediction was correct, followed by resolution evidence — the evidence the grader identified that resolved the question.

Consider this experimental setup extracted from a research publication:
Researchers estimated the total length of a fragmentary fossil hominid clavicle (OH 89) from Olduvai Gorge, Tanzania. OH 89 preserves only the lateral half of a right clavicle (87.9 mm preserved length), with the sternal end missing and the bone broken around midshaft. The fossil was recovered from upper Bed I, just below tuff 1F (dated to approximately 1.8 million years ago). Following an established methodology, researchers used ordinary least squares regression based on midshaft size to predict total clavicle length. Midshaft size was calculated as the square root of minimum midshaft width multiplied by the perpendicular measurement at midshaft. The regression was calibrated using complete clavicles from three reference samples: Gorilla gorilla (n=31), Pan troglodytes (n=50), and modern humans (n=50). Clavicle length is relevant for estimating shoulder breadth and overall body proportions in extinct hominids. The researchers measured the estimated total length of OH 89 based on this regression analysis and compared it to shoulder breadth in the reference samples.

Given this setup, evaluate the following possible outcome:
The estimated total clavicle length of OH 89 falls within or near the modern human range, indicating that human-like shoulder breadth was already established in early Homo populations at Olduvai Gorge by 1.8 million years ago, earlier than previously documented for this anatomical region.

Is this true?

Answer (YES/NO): NO